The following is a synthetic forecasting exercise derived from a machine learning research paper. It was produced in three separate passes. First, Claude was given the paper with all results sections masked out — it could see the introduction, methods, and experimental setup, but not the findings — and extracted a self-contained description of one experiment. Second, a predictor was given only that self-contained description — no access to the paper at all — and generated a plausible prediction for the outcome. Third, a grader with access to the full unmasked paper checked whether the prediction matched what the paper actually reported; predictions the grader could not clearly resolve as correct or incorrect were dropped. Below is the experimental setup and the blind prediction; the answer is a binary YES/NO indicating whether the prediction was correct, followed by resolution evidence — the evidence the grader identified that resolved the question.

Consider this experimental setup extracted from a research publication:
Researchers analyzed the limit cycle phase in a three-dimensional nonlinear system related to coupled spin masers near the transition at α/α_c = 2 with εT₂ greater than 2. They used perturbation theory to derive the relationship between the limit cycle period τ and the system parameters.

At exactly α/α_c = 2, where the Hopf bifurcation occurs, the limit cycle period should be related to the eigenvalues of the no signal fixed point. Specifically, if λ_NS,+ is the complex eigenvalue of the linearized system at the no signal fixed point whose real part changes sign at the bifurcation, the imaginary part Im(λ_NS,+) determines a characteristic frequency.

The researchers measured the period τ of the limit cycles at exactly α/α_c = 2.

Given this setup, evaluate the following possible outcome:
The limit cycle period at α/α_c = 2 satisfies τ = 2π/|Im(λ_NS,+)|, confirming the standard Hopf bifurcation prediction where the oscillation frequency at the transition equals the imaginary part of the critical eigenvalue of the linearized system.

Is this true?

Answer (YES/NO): YES